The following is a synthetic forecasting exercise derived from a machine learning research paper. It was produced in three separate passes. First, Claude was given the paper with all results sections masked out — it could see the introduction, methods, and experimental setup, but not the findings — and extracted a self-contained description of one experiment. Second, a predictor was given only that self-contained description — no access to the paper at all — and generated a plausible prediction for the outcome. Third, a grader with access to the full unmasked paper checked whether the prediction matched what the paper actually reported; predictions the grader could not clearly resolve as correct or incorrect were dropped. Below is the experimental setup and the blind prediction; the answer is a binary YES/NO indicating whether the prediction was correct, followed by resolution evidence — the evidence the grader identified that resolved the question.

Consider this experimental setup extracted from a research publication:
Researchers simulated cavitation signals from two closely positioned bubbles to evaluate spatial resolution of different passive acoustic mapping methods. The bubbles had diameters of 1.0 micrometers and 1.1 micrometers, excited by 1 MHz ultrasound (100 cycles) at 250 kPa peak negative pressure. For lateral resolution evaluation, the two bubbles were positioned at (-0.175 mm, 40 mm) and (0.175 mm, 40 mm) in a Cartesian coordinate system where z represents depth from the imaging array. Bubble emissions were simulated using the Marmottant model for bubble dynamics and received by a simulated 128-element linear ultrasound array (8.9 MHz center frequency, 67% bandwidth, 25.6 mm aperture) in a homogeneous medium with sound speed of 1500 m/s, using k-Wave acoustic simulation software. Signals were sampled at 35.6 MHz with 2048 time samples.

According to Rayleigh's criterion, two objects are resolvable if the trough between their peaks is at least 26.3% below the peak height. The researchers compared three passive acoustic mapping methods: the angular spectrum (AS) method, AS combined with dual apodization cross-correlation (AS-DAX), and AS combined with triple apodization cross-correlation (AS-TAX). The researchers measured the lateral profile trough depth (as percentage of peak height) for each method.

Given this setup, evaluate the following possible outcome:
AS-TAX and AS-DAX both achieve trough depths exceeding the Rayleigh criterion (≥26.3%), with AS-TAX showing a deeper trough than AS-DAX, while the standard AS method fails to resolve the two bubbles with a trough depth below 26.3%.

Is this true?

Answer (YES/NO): NO